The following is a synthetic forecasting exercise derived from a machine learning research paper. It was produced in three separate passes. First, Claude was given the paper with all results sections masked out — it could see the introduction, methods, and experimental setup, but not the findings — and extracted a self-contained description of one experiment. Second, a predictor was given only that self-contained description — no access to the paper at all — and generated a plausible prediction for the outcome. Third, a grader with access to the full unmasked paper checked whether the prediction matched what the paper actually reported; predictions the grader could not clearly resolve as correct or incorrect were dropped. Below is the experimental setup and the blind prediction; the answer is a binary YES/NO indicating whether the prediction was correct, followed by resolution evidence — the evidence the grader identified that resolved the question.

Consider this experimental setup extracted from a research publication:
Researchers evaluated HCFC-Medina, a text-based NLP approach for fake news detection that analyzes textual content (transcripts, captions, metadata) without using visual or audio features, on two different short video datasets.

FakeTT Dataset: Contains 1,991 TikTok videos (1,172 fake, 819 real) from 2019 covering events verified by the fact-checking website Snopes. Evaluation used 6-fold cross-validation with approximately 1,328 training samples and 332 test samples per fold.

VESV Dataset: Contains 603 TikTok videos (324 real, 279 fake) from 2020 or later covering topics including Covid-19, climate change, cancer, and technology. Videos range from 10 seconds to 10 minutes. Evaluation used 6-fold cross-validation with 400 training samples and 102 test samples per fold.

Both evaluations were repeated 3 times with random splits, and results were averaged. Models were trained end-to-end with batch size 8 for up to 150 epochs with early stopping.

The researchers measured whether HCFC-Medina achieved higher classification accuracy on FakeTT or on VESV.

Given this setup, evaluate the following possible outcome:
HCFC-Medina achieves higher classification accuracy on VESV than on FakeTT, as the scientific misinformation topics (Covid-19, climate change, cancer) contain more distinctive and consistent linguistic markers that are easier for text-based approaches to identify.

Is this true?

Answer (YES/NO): YES